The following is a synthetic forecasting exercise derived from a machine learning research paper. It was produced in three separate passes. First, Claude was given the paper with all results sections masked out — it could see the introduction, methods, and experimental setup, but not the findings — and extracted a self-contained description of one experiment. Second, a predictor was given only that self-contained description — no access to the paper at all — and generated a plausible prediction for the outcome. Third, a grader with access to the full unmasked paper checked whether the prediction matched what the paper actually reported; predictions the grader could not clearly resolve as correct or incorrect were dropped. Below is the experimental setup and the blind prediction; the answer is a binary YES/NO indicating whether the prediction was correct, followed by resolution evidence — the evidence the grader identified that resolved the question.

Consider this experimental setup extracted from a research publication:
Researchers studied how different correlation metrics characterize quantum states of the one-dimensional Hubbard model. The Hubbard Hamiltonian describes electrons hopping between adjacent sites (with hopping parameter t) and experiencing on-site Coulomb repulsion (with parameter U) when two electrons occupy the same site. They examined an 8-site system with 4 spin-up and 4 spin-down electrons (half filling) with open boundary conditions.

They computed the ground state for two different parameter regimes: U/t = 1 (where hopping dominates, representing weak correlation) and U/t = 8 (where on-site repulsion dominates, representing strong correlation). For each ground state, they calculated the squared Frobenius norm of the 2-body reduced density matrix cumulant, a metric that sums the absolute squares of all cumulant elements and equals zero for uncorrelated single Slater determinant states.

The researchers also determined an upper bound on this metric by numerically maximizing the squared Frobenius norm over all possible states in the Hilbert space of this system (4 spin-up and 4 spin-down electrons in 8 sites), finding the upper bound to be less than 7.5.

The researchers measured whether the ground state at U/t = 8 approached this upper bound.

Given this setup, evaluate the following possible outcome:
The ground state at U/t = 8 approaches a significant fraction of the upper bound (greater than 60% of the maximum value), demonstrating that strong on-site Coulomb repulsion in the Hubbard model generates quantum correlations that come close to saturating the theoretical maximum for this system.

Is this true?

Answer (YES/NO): NO